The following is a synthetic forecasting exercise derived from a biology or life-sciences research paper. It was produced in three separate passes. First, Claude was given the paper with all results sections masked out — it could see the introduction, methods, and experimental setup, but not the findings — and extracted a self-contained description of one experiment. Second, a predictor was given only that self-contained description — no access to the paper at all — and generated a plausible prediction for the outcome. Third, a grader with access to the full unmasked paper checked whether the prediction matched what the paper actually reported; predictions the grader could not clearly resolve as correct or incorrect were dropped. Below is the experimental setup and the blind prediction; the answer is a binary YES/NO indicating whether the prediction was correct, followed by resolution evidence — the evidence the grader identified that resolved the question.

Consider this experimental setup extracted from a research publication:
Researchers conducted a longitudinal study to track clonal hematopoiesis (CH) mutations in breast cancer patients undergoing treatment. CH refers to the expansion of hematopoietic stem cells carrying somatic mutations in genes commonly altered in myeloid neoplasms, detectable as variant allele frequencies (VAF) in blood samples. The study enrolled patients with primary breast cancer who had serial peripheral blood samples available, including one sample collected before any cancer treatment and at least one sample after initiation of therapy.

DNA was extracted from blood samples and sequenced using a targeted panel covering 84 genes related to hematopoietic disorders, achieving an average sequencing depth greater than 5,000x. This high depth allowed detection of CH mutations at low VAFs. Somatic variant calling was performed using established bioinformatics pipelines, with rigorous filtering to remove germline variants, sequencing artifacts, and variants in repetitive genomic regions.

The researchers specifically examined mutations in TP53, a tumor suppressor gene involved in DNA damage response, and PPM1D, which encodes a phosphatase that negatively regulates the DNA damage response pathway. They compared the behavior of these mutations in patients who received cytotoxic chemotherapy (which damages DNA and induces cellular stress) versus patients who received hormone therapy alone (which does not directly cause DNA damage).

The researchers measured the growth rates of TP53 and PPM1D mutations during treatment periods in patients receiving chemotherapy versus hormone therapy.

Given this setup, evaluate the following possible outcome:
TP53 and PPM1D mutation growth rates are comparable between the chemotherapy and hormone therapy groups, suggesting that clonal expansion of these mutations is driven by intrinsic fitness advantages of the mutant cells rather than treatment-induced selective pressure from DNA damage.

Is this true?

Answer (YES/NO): NO